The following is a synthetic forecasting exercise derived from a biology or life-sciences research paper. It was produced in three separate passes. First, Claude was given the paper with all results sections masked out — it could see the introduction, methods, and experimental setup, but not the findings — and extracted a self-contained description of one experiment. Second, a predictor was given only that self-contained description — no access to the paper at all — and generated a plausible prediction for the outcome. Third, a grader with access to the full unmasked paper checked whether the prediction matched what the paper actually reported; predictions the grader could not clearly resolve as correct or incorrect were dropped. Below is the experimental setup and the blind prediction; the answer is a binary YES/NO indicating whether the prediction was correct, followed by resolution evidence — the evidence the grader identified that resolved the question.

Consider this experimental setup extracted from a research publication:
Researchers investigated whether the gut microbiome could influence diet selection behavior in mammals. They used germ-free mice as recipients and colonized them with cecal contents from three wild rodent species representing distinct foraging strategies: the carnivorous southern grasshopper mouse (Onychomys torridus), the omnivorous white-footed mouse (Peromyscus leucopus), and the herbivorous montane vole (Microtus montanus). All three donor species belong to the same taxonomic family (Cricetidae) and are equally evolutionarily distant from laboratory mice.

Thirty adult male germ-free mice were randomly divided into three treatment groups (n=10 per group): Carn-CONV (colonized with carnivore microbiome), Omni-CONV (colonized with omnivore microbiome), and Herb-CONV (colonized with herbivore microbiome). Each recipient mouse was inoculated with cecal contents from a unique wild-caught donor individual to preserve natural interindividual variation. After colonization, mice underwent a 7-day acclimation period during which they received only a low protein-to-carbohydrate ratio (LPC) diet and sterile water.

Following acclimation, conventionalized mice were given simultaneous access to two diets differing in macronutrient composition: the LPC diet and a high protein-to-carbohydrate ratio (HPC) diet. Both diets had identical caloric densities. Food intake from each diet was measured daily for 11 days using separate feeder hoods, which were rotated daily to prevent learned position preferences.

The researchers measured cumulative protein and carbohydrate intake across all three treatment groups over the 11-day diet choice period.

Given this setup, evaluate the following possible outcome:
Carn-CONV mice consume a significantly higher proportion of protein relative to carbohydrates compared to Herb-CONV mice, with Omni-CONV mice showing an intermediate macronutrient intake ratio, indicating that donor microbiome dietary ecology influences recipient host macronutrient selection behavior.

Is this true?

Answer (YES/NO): NO